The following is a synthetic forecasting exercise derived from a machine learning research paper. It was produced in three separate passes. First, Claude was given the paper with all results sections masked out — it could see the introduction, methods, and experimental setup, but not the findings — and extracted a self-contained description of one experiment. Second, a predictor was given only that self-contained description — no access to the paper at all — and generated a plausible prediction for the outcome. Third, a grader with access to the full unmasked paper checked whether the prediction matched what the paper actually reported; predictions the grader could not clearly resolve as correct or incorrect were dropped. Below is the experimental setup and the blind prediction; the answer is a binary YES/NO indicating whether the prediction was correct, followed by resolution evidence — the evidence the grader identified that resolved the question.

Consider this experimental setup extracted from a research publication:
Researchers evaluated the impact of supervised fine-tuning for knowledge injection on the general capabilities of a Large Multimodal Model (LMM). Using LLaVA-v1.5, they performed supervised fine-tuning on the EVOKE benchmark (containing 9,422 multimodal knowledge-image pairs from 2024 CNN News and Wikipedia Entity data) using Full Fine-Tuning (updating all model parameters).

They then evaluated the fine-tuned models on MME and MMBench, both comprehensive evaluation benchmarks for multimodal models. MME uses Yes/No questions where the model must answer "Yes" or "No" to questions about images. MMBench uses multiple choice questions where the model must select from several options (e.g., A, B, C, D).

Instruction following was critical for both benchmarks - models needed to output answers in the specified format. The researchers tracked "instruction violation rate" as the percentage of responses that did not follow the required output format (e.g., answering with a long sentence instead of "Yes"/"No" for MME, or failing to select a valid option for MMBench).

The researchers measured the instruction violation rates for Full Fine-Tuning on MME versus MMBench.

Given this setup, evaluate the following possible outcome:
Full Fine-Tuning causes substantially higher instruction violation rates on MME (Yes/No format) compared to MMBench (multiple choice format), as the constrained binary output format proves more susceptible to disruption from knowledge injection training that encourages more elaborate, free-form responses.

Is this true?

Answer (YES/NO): YES